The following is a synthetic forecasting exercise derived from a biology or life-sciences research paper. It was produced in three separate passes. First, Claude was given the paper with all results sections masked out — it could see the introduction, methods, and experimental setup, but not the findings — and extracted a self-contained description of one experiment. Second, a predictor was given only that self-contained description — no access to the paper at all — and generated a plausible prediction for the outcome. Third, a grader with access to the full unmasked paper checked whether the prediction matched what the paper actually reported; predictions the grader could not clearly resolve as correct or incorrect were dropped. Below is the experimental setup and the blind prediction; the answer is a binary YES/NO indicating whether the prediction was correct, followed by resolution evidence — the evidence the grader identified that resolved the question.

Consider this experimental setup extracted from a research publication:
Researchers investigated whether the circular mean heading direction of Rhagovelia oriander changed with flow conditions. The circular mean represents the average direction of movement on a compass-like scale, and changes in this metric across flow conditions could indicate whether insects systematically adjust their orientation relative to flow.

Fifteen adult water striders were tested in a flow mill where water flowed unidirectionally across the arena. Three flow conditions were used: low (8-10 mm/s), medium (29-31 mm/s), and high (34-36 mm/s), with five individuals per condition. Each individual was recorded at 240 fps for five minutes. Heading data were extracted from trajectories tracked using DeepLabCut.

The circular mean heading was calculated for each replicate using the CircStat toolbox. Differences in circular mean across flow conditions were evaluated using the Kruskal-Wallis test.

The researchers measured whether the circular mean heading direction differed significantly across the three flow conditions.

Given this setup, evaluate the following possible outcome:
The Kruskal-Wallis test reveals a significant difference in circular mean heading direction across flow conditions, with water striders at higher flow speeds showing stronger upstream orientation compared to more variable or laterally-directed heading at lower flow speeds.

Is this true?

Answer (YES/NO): NO